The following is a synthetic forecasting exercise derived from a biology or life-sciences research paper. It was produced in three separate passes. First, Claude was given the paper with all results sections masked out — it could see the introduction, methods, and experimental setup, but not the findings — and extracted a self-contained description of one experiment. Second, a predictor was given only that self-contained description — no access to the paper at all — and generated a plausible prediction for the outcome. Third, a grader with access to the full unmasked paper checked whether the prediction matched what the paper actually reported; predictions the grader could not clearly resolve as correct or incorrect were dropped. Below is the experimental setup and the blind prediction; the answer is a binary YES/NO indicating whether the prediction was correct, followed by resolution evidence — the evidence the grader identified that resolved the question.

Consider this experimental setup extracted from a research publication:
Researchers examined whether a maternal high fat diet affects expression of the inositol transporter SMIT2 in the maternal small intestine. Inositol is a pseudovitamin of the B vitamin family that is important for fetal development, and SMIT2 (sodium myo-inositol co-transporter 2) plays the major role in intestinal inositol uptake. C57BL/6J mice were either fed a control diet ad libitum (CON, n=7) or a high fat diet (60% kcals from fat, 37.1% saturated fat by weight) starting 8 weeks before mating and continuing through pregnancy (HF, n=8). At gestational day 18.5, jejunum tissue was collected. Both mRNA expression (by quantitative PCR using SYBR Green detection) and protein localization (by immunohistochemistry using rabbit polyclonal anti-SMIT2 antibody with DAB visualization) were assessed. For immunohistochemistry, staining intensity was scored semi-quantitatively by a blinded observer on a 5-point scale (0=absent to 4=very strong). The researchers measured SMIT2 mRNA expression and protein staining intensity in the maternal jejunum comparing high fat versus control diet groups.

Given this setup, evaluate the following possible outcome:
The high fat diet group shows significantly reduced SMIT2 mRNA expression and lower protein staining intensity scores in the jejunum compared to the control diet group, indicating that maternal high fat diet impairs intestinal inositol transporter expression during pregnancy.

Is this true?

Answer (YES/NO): NO